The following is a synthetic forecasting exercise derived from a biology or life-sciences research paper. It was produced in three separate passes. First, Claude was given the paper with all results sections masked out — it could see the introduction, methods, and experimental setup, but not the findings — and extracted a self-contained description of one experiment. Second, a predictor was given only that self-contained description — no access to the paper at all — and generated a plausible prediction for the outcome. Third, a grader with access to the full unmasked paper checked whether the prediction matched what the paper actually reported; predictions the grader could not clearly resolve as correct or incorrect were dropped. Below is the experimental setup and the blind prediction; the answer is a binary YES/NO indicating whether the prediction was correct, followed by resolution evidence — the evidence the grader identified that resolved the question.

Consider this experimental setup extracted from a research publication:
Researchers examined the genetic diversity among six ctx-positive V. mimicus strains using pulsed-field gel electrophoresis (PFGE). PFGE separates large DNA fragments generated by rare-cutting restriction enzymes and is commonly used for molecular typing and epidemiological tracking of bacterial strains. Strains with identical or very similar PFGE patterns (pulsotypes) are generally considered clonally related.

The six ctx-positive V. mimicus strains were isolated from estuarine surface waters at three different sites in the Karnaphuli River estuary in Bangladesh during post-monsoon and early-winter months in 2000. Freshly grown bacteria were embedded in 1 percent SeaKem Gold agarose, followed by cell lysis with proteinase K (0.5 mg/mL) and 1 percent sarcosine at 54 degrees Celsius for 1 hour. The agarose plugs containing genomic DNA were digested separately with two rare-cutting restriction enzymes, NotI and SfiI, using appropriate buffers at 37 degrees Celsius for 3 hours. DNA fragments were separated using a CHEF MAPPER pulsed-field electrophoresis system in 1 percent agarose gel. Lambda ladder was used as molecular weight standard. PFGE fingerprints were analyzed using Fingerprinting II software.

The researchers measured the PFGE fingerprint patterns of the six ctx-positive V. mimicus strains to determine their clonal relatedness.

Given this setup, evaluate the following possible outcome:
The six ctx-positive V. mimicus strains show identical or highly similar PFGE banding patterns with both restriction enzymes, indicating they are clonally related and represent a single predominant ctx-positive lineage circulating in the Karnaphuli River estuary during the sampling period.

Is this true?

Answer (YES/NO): YES